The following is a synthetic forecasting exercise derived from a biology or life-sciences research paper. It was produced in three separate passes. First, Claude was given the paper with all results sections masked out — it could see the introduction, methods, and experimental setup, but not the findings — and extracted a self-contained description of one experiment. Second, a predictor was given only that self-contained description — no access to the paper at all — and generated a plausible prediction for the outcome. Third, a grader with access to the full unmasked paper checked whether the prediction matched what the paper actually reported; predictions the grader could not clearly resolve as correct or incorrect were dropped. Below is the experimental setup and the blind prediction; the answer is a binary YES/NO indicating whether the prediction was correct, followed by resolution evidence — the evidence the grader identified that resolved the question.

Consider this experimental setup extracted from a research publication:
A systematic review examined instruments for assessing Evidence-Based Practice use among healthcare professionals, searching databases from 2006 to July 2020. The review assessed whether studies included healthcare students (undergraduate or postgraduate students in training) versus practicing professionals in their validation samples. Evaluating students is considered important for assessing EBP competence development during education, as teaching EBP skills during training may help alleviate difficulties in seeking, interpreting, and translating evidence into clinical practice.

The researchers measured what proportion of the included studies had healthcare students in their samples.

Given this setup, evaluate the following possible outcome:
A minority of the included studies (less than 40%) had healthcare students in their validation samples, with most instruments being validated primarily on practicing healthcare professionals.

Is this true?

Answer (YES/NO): YES